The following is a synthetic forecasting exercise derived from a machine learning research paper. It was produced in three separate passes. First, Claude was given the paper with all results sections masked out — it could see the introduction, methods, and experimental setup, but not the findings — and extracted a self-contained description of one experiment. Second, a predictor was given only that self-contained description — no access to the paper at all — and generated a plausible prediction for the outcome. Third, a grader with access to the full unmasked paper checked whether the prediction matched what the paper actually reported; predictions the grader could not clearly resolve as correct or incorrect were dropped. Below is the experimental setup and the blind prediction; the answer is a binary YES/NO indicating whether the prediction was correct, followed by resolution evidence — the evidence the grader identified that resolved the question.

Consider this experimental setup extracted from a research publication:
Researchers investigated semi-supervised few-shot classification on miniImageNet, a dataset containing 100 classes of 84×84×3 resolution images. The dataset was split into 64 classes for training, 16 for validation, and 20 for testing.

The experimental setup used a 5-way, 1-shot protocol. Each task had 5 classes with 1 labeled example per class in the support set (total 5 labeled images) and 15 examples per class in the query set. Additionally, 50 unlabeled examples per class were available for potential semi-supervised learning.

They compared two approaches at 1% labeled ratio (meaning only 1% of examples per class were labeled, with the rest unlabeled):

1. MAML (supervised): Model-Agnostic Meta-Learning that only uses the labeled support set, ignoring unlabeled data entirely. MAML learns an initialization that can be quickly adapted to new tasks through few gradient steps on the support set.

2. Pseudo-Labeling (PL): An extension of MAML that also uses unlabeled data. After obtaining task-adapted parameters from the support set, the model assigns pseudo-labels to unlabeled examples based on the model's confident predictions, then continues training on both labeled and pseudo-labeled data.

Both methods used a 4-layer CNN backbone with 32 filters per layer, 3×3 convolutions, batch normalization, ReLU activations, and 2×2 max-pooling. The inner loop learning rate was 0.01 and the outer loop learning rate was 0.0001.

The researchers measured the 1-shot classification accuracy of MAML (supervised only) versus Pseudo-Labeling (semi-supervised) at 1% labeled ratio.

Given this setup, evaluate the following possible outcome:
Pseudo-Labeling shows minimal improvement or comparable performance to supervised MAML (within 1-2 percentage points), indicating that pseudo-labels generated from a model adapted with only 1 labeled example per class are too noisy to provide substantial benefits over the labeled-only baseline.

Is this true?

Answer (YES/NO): NO